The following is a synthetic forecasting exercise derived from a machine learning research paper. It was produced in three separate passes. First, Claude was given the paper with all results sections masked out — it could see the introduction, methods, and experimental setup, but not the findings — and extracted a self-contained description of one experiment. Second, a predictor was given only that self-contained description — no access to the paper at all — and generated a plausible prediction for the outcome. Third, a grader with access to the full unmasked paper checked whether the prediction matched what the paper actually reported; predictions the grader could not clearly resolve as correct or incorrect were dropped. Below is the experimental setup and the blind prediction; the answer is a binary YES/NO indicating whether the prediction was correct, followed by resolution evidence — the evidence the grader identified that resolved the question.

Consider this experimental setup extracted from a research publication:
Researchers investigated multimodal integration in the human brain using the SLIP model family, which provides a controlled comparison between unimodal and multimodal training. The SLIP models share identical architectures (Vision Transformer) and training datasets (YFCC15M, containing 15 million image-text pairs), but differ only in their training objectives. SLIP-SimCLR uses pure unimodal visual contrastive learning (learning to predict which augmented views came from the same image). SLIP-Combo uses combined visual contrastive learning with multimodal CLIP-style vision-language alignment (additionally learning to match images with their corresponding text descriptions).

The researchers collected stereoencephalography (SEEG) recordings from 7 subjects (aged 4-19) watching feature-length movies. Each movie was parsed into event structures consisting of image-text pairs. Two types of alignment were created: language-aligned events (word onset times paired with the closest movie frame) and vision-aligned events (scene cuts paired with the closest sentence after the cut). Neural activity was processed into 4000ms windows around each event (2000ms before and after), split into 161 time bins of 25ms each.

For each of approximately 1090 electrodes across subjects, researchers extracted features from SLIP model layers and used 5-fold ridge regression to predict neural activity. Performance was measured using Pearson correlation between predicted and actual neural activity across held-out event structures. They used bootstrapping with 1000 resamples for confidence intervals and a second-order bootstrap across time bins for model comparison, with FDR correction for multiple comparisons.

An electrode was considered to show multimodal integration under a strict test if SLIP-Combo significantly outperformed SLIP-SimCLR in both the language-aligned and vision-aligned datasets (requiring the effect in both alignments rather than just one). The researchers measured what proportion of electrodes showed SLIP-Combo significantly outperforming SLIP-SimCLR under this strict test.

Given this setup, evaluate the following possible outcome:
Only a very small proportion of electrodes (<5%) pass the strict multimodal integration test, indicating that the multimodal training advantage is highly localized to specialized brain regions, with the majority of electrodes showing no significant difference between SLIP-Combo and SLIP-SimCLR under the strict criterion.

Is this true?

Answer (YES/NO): YES